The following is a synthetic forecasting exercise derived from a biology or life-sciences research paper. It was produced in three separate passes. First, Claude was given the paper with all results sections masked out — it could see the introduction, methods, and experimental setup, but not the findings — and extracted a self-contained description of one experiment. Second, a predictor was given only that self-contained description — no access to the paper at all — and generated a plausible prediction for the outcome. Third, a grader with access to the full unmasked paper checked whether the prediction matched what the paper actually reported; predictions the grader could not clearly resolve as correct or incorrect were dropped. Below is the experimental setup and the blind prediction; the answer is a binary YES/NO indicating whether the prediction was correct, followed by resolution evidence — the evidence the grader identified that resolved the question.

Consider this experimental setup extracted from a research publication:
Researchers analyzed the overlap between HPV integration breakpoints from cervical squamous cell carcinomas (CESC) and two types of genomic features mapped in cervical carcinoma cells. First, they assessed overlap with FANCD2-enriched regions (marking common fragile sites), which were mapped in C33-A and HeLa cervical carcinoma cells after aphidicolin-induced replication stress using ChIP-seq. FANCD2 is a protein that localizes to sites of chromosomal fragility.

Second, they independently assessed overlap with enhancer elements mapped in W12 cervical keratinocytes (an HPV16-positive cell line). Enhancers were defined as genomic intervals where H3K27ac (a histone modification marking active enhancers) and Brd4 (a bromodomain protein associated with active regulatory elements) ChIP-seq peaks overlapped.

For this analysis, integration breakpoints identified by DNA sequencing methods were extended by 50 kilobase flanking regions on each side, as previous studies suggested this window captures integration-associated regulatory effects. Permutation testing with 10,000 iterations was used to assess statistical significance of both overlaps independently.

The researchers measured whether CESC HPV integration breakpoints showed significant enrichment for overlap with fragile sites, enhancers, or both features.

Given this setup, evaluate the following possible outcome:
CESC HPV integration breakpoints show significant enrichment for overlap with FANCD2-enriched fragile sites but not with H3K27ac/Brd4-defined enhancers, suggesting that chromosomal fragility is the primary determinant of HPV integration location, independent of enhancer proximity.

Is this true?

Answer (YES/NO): NO